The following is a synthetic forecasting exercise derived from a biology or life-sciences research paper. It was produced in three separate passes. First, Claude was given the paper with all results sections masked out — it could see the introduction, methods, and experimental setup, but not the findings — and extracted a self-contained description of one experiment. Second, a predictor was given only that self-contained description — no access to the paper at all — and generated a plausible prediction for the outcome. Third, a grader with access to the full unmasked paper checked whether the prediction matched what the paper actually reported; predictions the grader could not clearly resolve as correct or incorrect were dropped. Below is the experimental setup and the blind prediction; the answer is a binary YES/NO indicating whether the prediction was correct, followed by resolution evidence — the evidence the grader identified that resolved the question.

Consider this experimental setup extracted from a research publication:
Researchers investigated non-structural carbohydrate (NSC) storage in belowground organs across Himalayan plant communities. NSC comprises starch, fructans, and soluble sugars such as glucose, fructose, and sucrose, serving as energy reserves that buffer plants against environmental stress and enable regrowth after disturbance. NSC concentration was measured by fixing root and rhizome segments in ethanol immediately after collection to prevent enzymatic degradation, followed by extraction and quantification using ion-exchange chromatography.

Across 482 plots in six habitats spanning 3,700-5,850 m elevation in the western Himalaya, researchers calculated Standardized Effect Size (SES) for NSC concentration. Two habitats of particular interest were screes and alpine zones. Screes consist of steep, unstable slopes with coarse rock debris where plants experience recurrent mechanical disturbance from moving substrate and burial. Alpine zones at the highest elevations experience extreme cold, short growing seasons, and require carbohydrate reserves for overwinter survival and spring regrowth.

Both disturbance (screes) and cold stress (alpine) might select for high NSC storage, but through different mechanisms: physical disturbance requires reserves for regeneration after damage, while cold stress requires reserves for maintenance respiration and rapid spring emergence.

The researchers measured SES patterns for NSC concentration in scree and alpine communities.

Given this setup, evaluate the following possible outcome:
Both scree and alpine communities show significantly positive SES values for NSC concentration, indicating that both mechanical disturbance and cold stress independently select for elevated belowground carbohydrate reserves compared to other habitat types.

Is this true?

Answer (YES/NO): NO